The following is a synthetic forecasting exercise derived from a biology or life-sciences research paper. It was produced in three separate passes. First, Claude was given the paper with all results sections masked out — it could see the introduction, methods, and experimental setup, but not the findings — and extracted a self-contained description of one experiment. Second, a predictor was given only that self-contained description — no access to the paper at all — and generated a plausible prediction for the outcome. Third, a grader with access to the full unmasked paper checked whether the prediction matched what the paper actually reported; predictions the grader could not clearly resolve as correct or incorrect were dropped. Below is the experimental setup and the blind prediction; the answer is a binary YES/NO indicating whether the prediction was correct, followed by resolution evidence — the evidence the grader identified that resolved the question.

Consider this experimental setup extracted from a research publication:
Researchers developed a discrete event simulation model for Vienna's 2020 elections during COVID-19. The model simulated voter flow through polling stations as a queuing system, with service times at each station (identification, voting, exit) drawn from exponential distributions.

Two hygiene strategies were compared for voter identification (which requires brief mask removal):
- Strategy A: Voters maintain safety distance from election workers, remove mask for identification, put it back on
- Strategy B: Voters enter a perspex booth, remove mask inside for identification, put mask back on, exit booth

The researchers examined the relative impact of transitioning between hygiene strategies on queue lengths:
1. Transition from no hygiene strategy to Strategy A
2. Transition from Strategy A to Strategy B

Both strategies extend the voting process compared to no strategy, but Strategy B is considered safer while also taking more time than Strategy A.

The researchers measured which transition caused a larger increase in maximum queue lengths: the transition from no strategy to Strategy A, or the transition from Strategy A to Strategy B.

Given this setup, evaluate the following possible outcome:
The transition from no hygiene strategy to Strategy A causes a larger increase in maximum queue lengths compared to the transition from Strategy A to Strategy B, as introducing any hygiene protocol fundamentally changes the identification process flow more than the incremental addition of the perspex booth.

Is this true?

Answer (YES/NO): YES